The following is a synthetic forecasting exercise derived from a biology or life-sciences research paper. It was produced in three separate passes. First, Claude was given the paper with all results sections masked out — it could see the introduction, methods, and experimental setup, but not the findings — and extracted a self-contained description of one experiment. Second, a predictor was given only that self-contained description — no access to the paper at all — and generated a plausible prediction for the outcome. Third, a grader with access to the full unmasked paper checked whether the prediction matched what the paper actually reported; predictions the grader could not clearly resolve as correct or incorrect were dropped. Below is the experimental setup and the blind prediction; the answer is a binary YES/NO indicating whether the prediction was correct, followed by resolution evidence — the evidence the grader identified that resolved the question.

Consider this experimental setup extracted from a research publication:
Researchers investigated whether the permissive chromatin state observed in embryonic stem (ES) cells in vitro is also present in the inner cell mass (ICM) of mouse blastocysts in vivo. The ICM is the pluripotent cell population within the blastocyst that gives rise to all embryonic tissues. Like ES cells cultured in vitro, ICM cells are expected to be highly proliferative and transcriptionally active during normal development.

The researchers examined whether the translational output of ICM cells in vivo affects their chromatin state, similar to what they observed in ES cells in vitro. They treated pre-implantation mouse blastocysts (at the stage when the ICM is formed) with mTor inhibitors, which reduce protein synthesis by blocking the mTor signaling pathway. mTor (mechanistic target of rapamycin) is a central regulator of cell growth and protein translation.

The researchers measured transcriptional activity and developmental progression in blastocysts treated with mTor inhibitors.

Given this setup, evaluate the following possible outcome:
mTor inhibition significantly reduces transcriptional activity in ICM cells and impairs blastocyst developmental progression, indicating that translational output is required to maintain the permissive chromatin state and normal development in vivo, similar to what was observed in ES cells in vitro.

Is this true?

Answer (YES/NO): YES